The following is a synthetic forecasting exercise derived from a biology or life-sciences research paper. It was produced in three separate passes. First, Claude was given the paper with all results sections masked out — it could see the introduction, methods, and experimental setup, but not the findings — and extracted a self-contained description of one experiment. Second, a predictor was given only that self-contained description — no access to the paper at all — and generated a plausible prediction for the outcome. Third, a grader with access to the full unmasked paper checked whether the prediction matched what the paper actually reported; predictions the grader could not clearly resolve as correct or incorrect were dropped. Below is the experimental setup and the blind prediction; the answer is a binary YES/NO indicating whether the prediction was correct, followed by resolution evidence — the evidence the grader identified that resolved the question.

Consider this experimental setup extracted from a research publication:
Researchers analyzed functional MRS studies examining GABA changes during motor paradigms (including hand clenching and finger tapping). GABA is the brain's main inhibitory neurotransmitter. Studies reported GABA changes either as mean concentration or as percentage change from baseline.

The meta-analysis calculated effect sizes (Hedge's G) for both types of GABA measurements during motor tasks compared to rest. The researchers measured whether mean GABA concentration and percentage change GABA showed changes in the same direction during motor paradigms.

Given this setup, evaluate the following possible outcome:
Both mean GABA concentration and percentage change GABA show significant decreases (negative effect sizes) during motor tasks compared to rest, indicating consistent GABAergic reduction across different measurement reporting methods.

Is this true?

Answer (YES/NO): NO